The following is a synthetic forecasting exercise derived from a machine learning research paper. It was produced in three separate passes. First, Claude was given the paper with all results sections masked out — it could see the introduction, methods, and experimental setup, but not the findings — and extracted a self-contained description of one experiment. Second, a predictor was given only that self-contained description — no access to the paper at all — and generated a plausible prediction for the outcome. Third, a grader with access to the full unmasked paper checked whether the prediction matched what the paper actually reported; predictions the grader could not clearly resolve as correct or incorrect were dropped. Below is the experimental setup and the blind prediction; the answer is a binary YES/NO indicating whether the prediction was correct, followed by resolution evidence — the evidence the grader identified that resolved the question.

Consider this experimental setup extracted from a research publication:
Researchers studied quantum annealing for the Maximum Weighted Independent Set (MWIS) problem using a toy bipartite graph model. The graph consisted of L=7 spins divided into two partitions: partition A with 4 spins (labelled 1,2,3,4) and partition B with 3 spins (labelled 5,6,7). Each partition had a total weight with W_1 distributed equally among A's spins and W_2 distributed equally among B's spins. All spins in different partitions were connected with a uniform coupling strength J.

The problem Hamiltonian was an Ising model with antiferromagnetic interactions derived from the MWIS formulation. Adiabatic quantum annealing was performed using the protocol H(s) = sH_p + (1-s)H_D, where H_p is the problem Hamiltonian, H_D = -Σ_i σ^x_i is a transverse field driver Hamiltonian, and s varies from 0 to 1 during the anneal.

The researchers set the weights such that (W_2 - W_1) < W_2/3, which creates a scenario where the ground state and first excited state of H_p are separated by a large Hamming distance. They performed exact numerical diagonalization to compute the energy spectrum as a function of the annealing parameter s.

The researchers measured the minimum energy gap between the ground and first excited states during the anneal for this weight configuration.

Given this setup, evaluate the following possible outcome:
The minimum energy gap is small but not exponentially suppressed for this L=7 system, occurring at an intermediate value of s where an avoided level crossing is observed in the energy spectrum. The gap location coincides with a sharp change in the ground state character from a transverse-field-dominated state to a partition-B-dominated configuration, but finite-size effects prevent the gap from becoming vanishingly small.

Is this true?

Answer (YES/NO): NO